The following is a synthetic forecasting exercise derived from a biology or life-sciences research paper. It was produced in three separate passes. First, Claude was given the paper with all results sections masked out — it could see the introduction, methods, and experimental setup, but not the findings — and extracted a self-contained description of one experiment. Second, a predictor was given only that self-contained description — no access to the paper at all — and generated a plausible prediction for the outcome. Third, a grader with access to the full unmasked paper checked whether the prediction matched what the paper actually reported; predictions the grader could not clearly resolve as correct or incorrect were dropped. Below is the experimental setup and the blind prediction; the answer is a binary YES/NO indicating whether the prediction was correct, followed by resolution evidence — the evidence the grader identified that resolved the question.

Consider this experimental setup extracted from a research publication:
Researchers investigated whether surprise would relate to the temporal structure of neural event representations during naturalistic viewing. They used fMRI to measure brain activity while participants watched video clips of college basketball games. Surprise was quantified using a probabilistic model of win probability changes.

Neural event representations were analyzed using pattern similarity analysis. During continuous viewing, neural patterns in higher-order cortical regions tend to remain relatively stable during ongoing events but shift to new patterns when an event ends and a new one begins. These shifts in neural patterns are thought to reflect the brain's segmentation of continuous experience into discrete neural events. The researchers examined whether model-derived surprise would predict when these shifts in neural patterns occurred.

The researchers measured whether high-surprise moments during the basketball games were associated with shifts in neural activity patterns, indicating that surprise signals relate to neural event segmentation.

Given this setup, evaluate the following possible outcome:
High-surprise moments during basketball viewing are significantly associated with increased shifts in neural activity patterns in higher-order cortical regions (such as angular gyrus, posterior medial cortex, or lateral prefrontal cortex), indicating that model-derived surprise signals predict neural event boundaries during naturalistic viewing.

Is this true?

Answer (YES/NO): YES